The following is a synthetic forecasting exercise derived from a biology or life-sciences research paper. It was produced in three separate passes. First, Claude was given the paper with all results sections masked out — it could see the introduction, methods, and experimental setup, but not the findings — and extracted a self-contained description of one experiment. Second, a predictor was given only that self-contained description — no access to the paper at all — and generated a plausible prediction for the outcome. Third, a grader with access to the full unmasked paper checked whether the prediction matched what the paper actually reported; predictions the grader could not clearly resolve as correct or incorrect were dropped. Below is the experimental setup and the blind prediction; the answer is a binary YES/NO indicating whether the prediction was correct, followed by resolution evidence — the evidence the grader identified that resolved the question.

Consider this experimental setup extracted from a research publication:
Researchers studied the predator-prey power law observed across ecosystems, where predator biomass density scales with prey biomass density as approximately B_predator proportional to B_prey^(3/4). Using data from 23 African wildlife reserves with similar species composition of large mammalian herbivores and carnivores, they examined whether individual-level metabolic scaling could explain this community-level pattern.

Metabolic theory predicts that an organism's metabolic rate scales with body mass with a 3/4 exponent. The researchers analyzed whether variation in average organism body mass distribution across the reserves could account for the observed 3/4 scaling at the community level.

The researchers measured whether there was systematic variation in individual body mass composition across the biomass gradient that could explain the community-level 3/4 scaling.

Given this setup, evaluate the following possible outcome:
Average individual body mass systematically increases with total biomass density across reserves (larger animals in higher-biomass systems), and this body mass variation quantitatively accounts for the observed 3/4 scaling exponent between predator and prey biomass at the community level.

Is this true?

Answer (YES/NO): NO